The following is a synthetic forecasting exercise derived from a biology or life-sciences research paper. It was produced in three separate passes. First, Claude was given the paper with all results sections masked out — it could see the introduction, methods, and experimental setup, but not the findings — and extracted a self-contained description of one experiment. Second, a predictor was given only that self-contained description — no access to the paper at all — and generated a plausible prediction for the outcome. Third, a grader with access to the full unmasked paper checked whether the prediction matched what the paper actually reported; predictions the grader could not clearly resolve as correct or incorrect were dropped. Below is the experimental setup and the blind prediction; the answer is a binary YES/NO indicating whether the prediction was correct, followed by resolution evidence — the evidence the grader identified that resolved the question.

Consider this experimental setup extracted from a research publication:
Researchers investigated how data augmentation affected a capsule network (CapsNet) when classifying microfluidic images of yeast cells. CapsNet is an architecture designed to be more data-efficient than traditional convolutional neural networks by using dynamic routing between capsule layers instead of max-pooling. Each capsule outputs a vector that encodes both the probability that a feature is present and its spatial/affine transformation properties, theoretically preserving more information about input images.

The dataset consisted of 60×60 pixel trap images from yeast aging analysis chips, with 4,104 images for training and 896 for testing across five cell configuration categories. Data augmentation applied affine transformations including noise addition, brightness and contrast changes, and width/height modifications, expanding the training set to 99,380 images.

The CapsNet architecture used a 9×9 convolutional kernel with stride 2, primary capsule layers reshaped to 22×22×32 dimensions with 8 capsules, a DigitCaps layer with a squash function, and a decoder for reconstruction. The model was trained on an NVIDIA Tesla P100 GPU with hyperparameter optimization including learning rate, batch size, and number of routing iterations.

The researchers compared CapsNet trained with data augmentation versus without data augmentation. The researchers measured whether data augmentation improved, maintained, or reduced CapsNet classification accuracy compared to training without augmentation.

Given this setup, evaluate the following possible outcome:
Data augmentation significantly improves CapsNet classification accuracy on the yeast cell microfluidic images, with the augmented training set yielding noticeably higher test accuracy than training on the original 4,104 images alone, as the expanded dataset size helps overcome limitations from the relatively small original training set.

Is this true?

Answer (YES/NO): YES